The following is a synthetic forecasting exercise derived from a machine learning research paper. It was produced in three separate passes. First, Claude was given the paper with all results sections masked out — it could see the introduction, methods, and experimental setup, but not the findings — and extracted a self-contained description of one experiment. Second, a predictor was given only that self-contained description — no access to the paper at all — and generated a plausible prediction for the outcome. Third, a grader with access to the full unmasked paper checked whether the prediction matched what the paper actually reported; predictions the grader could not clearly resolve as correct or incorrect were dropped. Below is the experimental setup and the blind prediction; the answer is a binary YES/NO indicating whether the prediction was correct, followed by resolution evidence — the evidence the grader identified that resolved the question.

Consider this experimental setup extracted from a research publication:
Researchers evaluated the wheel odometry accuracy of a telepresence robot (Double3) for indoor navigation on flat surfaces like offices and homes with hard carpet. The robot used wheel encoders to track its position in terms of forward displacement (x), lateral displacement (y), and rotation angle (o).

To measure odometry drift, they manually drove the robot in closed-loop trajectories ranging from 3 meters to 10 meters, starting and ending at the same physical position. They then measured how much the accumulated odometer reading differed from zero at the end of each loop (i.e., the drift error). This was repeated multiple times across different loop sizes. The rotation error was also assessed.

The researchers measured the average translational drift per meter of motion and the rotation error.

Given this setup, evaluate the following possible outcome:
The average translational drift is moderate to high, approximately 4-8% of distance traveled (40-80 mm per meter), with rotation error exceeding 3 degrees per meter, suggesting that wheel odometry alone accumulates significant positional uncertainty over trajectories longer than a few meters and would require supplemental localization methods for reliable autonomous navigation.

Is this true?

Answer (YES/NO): NO